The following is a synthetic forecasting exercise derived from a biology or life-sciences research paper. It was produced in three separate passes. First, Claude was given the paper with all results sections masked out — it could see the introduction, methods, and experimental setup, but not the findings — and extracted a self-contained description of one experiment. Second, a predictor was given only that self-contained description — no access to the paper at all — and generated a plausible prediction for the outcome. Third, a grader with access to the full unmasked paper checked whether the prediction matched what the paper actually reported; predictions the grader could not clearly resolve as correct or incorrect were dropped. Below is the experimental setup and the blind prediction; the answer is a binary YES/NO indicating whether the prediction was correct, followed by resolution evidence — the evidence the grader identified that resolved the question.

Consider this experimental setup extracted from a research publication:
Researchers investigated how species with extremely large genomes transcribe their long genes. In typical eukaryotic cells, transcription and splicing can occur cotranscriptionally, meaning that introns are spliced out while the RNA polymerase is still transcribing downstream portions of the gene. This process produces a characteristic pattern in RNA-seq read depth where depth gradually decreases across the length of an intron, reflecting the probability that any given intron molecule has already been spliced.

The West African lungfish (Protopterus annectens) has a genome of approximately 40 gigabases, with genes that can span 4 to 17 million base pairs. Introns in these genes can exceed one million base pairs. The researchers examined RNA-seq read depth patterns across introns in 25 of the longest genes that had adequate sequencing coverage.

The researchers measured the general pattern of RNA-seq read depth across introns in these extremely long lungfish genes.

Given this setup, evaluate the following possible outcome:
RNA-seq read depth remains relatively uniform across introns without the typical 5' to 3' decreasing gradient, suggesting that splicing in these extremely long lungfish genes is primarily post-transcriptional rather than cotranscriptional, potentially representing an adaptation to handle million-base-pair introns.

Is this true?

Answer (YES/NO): NO